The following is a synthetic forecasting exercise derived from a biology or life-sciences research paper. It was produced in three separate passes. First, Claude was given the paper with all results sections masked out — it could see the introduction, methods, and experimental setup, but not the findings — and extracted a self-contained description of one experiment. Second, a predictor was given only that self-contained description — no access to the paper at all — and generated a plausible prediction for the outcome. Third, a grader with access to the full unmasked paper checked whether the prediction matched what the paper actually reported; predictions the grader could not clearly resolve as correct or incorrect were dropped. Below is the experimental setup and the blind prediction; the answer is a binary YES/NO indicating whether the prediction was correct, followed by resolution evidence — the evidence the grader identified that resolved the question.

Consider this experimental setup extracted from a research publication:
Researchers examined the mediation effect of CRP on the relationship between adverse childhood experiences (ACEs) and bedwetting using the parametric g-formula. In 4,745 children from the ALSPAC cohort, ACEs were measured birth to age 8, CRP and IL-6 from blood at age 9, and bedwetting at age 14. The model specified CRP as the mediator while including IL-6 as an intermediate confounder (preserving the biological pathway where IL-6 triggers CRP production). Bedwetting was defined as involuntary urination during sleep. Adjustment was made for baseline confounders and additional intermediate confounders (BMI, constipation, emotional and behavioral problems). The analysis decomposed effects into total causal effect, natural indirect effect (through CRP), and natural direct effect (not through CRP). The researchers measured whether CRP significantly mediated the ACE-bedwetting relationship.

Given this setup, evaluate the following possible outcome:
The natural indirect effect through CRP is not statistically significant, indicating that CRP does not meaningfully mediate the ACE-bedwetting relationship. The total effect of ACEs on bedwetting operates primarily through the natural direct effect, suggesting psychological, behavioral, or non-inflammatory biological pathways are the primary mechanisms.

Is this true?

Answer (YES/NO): YES